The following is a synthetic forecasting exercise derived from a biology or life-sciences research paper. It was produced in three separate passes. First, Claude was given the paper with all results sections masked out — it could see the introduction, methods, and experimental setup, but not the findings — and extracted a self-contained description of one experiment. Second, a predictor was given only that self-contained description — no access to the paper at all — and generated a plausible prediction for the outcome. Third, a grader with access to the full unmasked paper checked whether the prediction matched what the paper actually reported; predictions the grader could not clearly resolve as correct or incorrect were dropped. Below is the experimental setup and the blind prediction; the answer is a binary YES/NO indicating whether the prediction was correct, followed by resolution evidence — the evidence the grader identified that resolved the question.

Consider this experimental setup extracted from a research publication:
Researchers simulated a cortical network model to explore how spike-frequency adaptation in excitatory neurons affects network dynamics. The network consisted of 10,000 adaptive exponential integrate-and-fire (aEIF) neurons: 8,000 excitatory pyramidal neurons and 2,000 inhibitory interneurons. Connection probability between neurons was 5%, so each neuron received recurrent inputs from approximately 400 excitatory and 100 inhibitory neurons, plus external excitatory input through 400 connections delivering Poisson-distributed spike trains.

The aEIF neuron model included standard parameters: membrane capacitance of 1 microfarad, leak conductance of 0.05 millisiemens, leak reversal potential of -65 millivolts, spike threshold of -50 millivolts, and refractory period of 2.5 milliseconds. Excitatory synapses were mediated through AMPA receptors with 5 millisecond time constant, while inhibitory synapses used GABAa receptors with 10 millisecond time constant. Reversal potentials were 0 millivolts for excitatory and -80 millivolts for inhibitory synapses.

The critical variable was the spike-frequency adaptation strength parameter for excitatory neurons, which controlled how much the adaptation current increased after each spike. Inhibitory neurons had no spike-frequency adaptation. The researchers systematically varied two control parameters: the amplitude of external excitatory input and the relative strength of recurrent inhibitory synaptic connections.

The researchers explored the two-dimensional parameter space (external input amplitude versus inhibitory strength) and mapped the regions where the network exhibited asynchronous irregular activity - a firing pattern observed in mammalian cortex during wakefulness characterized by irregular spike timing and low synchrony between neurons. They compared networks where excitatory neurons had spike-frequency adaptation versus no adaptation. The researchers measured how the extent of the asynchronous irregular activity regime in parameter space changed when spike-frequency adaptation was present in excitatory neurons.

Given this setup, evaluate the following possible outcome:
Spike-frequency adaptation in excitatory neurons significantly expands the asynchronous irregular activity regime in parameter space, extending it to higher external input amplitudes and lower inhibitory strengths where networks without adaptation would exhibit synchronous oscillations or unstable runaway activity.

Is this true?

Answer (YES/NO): NO